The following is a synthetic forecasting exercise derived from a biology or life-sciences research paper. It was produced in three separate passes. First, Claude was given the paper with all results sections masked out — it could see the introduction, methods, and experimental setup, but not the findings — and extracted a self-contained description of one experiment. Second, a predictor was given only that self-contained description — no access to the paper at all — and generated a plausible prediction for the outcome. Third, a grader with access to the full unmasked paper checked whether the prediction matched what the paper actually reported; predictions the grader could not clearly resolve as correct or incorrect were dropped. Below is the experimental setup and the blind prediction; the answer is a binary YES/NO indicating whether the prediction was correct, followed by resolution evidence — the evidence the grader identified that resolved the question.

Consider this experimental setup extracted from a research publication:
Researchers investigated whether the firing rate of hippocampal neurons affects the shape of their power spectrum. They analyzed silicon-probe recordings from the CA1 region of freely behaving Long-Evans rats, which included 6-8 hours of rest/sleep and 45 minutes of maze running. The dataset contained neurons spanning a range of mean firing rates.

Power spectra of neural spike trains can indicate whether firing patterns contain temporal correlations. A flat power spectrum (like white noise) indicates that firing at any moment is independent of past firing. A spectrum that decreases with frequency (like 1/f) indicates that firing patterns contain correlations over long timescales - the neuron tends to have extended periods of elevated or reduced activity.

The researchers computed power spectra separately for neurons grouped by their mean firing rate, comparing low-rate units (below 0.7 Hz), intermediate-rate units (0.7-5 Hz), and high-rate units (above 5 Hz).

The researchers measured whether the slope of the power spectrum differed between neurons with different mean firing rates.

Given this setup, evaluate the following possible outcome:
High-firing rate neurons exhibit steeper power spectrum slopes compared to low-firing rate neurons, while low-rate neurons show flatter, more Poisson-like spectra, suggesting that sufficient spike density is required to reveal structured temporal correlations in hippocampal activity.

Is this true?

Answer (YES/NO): YES